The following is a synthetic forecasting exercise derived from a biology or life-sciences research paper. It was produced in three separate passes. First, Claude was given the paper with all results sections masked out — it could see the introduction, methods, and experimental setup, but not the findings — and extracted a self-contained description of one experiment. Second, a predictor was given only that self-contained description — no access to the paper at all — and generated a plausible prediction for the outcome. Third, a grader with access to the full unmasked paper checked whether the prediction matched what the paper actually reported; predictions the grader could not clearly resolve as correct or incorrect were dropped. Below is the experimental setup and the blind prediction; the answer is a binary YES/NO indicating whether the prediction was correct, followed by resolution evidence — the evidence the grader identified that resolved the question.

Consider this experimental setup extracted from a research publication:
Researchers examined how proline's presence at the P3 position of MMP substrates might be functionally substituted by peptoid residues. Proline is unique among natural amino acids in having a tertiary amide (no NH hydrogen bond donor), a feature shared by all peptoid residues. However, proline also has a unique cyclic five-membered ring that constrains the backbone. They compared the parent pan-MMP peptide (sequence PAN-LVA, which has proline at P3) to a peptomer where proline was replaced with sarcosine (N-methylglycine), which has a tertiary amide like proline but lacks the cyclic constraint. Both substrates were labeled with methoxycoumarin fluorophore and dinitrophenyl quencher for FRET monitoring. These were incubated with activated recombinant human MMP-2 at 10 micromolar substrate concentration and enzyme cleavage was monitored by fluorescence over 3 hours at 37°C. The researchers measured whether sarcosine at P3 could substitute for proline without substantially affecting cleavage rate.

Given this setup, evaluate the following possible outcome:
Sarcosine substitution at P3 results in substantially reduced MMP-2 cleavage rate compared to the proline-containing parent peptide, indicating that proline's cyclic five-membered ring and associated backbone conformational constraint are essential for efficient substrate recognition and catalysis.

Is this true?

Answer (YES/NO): YES